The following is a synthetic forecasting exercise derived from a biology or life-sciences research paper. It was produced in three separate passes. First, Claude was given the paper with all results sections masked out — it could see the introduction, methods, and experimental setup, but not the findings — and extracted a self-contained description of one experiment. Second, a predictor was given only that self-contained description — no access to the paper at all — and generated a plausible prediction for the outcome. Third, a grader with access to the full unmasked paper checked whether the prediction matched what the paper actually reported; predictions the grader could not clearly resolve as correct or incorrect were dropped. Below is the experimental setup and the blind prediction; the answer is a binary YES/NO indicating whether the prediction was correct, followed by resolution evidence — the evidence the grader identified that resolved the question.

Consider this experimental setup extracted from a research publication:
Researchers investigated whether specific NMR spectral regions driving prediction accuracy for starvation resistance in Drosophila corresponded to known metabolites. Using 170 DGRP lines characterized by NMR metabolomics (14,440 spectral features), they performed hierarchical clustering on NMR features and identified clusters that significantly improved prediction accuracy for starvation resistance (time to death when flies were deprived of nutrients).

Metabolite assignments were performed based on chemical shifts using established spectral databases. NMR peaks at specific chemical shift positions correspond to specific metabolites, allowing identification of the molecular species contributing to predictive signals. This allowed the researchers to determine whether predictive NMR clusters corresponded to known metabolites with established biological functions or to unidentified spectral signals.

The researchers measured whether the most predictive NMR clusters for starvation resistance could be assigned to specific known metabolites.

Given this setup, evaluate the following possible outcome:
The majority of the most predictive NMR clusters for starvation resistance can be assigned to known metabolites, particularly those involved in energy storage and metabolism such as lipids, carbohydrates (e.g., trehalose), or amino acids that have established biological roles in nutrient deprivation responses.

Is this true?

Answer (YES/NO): NO